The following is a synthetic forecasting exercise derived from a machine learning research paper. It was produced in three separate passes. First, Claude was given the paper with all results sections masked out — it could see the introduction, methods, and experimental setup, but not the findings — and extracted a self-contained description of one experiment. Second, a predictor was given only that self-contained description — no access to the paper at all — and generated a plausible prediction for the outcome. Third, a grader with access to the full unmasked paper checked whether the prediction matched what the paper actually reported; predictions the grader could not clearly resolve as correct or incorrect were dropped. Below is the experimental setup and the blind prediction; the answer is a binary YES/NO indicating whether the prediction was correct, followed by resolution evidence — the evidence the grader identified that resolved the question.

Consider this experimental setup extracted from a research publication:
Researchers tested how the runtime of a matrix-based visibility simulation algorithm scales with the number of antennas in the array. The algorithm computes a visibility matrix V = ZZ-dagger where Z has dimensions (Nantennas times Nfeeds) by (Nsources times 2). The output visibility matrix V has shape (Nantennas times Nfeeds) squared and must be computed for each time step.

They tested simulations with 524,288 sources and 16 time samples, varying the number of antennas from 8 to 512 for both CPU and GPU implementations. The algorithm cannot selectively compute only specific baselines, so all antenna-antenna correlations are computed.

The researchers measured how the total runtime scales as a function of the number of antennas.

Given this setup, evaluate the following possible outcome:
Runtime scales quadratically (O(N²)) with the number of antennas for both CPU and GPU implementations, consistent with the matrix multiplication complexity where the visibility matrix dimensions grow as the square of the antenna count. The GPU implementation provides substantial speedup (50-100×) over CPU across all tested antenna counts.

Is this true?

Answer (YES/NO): NO